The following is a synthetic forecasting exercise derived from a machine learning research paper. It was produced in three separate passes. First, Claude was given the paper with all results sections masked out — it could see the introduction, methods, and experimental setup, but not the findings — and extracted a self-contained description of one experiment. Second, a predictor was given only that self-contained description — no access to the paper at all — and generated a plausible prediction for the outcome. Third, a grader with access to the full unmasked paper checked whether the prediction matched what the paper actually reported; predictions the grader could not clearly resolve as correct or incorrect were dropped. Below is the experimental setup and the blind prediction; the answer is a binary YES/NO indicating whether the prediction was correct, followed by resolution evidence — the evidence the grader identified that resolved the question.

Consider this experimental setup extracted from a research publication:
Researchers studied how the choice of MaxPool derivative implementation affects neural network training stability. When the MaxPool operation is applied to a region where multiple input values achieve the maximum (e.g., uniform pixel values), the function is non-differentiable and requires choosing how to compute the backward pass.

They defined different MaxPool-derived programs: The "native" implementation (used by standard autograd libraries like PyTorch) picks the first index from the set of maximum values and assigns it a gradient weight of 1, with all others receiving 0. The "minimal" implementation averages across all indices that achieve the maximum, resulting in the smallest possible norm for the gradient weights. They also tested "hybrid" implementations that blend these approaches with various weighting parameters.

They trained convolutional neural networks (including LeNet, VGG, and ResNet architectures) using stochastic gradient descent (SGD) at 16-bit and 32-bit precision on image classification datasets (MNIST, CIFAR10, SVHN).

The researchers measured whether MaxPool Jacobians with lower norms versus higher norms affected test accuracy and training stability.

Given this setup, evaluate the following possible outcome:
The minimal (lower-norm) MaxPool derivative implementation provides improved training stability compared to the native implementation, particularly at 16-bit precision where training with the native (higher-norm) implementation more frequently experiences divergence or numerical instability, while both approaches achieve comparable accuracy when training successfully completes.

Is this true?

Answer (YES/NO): NO